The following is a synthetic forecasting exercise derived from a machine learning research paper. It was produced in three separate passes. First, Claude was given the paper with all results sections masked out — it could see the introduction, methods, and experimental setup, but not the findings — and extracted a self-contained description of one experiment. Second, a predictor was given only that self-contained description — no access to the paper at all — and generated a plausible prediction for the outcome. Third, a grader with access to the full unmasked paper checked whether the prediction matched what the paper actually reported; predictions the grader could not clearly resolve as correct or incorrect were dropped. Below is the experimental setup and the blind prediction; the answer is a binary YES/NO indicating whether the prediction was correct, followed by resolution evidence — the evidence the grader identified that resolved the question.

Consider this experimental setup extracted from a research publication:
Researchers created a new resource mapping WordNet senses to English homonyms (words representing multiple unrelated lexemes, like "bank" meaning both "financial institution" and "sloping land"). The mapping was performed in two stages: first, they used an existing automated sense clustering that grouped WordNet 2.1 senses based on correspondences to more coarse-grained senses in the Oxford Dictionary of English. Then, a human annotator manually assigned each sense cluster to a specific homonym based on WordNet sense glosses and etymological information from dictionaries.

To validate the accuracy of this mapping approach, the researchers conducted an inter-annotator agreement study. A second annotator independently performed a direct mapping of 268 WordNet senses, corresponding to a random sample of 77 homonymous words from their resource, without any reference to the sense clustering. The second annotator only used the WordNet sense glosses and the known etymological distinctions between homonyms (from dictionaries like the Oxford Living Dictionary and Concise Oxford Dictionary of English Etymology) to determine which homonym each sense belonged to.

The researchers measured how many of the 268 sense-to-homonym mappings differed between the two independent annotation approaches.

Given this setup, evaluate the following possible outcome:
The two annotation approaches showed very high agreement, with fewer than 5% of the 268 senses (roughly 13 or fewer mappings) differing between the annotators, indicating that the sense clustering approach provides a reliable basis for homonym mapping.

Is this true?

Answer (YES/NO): NO